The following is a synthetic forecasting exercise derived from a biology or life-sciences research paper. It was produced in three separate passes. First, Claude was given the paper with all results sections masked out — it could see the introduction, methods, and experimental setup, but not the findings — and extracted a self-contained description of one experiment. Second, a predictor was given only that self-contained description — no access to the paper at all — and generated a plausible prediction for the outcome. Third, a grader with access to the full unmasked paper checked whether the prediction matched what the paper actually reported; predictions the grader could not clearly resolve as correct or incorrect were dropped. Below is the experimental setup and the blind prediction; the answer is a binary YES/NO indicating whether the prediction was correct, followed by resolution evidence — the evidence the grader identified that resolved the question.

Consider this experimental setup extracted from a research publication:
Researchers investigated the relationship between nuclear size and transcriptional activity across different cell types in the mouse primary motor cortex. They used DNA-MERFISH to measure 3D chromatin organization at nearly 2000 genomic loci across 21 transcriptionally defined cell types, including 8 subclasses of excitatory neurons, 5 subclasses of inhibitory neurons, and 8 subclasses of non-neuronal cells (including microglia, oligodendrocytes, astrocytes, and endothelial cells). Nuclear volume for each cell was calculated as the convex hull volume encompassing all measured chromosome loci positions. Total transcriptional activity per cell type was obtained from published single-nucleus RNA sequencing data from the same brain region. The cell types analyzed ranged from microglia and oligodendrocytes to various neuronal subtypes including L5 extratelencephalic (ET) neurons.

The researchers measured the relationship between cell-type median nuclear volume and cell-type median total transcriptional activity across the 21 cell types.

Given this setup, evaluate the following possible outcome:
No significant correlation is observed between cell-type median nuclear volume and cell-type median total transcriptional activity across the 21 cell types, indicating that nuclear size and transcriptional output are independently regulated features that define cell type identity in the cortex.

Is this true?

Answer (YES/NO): NO